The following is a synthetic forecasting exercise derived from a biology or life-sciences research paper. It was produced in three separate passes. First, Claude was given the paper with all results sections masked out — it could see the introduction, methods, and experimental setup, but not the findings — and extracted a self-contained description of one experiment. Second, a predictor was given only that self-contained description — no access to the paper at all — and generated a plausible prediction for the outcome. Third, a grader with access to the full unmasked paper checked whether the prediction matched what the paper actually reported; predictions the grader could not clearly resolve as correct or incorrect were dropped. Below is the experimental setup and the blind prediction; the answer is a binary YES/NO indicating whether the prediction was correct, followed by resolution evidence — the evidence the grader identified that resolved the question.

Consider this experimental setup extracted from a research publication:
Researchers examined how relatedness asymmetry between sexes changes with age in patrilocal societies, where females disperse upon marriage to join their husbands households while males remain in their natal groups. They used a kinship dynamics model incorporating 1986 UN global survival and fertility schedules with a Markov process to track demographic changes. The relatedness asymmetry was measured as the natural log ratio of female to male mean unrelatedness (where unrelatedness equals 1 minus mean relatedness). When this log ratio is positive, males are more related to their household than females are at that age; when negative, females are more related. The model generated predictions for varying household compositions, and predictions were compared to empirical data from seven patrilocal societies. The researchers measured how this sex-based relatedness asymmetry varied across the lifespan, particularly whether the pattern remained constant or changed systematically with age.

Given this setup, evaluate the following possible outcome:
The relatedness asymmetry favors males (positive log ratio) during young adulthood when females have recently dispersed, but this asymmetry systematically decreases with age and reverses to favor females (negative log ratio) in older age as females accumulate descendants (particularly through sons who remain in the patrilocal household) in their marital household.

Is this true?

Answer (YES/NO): NO